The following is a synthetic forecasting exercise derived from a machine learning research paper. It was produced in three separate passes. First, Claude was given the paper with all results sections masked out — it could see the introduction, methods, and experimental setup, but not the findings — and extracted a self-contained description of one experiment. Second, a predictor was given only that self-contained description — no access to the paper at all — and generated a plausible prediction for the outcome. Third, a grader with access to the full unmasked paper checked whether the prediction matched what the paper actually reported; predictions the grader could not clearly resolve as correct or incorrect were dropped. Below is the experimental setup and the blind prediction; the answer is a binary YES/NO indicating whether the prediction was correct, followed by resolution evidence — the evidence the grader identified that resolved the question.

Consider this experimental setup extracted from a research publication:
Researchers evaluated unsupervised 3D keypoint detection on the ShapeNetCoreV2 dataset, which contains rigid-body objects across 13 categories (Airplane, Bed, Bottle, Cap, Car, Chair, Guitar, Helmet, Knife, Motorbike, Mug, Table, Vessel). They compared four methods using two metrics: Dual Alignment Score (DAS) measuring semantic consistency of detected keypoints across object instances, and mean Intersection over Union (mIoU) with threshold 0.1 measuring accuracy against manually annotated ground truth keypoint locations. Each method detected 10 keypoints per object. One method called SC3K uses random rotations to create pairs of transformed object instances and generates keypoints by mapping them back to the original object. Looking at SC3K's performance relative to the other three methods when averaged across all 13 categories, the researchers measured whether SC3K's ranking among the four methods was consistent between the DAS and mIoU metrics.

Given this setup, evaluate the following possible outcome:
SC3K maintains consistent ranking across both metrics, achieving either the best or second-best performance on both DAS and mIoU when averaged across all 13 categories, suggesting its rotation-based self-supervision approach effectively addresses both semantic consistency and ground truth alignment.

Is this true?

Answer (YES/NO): NO